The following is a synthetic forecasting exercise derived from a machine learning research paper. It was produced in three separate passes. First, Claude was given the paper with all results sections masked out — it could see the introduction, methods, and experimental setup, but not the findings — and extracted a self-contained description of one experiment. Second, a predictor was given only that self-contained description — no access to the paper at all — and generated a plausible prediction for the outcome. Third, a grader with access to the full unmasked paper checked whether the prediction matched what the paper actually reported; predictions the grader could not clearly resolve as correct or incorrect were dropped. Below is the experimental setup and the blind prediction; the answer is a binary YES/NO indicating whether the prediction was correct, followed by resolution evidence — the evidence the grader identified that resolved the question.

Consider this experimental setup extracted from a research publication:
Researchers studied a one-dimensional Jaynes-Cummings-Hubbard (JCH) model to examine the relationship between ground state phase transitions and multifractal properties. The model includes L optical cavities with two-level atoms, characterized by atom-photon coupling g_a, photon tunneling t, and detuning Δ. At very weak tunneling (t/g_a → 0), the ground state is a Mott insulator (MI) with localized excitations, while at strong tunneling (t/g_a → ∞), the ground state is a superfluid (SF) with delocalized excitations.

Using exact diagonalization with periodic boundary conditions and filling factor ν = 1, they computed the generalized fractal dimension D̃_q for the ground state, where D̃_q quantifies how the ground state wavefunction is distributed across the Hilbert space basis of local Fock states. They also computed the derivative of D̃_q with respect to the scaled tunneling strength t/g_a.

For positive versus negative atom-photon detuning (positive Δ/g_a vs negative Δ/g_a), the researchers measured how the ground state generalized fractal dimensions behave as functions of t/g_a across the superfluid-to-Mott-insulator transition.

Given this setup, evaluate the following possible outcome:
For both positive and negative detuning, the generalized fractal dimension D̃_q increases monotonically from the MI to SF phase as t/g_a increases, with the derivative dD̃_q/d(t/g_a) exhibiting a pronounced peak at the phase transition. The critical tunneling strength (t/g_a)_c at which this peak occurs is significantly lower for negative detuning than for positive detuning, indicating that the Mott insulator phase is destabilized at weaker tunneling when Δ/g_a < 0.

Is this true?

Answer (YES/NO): NO